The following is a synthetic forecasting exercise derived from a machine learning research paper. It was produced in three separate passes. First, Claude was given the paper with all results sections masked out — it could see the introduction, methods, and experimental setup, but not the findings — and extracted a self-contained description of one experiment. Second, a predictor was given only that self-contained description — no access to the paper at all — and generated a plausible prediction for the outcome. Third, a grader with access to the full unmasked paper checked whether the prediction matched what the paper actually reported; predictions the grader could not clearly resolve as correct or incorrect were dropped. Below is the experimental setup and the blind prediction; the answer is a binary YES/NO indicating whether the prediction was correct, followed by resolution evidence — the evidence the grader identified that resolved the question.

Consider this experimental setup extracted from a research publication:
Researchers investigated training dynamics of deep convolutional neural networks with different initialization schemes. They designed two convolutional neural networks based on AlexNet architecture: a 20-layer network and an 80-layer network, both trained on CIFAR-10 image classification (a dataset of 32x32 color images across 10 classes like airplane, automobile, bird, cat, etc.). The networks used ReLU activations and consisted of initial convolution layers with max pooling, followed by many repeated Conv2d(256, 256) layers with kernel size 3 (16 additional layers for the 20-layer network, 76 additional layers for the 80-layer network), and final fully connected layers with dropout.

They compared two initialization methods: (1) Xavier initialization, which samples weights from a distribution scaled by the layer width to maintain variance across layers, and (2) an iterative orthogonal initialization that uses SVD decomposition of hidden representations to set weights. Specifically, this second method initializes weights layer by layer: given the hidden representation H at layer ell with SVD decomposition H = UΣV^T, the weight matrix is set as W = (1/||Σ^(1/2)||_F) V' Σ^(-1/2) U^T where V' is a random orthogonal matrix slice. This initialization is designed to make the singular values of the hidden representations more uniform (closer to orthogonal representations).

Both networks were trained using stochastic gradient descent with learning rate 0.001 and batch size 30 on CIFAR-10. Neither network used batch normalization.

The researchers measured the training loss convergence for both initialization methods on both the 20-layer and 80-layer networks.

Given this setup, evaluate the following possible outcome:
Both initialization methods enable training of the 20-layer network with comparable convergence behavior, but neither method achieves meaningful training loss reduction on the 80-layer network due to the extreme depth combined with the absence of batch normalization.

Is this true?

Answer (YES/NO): NO